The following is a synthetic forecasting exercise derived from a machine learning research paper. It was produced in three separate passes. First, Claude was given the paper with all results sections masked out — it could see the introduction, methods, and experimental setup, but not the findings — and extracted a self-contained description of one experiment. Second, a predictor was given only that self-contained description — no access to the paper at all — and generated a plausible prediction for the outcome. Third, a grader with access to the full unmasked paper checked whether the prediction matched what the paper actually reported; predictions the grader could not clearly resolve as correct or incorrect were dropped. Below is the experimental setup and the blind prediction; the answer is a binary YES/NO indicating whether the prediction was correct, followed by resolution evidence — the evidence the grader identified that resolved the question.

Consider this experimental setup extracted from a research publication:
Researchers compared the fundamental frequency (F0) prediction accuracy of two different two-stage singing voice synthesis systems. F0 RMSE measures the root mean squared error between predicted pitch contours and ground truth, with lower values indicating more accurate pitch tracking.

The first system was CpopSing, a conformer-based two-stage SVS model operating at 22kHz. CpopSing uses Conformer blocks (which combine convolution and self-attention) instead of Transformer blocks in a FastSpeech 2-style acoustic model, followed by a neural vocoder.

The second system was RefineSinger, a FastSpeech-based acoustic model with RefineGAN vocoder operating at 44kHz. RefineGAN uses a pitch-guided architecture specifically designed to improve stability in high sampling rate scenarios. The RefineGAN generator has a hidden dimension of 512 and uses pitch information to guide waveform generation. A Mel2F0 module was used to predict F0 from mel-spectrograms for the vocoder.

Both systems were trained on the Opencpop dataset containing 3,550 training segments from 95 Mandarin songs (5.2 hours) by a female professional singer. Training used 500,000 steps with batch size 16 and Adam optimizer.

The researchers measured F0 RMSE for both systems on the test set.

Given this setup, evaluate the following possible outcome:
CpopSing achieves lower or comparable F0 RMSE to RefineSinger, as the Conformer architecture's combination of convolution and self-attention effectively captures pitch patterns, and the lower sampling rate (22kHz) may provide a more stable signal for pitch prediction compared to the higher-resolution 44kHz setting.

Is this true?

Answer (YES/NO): YES